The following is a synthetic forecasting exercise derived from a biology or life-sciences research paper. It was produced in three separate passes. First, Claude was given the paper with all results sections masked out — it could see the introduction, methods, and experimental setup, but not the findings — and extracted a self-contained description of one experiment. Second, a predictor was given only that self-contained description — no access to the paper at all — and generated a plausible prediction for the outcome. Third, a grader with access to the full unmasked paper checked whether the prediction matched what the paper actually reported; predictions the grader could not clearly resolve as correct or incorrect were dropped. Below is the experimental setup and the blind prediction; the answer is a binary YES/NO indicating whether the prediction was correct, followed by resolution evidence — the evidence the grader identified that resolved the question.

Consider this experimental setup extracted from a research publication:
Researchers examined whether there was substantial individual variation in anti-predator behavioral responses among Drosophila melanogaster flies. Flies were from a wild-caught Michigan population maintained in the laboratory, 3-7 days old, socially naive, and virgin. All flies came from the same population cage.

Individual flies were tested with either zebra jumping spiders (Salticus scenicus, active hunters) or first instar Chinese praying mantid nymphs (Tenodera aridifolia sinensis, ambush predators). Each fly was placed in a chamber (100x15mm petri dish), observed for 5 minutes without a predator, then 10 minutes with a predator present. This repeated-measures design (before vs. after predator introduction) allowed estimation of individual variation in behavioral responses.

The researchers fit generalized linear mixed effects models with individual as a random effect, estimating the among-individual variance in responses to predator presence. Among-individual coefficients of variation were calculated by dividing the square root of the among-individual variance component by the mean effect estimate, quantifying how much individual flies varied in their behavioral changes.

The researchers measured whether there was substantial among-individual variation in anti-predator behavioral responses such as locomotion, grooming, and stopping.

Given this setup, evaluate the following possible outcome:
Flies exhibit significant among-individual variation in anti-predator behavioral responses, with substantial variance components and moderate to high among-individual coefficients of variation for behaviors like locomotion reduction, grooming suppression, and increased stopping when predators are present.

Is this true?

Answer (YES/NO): YES